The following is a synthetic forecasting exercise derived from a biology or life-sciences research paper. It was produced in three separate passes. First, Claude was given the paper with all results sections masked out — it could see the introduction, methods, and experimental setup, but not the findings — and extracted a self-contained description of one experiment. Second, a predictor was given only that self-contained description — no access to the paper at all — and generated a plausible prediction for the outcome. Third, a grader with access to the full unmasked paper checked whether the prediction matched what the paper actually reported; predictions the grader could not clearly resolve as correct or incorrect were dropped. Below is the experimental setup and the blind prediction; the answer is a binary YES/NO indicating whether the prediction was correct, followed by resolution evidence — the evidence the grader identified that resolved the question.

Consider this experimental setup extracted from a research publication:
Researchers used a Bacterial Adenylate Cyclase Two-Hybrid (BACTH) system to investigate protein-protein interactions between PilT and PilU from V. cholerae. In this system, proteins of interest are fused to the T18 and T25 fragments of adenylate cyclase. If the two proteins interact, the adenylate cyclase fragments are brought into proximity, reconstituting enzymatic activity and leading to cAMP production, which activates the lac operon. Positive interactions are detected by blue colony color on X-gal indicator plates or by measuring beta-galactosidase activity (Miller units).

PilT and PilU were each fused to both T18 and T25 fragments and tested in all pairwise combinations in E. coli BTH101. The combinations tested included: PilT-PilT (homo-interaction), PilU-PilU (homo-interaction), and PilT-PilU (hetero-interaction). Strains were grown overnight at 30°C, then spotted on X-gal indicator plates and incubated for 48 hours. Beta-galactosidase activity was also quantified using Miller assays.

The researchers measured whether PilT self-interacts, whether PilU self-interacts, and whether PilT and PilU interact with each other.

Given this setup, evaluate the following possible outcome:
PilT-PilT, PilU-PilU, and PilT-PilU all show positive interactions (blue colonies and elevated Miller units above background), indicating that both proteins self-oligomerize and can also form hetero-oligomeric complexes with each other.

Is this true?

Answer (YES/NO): YES